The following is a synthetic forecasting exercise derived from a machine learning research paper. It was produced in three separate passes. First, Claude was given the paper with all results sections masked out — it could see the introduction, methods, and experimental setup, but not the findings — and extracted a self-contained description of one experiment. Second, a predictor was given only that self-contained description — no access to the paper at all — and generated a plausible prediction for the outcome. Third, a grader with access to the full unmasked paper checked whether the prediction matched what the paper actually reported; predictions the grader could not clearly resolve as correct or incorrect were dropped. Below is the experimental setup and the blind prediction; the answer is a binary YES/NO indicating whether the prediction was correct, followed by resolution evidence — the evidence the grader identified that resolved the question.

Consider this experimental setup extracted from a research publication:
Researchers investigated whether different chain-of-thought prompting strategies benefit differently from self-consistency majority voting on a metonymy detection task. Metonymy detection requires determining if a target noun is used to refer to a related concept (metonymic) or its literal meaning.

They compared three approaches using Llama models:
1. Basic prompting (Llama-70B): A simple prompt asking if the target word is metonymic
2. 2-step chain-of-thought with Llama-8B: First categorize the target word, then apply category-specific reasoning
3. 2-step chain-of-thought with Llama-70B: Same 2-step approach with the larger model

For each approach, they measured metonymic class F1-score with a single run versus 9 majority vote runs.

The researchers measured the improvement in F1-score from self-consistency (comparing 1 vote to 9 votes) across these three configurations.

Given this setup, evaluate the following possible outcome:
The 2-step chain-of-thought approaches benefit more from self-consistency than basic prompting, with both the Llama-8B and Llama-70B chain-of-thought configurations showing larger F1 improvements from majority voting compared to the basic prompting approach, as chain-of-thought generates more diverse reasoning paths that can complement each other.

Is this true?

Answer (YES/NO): NO